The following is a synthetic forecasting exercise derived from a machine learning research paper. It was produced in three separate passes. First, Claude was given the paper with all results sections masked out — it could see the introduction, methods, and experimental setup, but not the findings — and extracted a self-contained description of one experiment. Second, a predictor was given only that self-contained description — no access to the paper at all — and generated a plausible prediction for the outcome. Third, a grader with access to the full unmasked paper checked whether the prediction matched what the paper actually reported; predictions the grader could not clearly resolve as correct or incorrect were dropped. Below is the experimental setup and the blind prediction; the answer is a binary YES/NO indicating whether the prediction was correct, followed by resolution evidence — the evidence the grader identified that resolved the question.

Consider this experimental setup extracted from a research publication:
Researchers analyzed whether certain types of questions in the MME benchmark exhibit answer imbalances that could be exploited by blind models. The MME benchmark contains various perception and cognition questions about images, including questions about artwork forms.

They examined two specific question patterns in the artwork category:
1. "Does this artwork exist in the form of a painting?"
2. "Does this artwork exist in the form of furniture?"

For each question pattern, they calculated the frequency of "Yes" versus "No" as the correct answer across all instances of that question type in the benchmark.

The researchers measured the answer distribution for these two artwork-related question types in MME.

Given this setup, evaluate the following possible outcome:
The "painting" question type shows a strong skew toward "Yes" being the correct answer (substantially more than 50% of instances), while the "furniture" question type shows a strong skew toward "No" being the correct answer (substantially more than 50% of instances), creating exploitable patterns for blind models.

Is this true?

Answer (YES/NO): YES